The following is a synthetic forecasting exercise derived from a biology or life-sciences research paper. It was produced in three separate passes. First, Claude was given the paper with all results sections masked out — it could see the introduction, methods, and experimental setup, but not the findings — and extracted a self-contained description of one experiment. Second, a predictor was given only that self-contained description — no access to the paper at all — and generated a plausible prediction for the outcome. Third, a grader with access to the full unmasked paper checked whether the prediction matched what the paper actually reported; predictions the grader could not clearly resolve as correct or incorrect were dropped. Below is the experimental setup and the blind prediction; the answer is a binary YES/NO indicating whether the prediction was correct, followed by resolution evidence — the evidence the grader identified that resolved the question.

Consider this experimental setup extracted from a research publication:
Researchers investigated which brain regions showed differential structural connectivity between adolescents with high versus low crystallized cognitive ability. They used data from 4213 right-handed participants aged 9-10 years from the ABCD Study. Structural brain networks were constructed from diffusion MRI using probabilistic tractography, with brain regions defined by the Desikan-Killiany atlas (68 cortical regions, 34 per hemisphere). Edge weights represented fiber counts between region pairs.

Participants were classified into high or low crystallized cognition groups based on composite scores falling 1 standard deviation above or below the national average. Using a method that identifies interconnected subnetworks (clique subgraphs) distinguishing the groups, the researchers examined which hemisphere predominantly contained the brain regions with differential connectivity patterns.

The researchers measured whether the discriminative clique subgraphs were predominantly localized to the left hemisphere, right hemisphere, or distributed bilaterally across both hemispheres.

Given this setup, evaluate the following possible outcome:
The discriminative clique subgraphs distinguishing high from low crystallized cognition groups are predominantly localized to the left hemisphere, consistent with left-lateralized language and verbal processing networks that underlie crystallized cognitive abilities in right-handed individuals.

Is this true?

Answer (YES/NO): NO